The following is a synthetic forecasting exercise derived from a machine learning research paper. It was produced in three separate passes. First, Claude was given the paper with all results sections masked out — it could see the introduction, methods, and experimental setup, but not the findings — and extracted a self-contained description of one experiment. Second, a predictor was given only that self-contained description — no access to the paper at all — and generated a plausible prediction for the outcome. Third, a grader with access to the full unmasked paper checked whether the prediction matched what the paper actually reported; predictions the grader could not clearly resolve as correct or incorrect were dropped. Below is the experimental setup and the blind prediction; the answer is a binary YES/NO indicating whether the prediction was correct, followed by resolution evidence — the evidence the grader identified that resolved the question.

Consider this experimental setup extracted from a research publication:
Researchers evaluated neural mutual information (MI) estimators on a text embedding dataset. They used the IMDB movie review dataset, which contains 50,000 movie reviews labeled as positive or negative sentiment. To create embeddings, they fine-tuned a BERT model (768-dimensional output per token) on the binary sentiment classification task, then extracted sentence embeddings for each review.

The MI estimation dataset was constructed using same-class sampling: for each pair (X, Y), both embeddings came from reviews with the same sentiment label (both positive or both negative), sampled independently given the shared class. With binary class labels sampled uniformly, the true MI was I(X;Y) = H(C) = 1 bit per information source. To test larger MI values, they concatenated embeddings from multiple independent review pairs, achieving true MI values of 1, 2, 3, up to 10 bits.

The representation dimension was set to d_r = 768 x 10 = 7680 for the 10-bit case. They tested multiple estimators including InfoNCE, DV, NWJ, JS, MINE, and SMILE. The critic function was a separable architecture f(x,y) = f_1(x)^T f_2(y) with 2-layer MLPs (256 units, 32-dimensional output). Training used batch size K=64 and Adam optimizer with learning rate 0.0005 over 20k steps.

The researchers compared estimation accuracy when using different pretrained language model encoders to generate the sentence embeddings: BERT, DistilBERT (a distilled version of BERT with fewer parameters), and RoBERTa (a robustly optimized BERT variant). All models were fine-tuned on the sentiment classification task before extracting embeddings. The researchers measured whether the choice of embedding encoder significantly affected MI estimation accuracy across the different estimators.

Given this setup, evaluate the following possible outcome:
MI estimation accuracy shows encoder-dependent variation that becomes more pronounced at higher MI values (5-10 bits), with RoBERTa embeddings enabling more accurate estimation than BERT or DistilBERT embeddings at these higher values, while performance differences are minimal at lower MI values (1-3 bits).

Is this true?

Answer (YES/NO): NO